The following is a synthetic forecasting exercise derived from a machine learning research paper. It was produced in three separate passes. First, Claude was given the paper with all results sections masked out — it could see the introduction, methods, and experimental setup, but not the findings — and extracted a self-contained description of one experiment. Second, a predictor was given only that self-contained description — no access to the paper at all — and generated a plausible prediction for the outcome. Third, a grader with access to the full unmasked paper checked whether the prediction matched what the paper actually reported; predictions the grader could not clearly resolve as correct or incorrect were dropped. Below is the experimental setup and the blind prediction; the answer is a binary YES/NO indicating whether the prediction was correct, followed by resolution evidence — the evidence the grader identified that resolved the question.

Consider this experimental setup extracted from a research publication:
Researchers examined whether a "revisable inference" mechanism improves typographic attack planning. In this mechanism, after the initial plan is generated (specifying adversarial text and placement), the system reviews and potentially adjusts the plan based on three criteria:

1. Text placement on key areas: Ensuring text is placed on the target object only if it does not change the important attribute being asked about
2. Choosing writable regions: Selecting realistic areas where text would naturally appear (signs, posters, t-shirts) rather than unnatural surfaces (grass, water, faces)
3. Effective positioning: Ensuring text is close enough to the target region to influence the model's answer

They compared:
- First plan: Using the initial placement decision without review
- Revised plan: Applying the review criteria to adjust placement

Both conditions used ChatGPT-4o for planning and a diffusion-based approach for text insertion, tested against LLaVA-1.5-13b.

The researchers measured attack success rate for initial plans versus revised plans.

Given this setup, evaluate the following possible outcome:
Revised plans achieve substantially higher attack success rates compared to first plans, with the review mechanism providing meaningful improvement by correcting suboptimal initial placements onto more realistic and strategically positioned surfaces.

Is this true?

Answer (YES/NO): NO